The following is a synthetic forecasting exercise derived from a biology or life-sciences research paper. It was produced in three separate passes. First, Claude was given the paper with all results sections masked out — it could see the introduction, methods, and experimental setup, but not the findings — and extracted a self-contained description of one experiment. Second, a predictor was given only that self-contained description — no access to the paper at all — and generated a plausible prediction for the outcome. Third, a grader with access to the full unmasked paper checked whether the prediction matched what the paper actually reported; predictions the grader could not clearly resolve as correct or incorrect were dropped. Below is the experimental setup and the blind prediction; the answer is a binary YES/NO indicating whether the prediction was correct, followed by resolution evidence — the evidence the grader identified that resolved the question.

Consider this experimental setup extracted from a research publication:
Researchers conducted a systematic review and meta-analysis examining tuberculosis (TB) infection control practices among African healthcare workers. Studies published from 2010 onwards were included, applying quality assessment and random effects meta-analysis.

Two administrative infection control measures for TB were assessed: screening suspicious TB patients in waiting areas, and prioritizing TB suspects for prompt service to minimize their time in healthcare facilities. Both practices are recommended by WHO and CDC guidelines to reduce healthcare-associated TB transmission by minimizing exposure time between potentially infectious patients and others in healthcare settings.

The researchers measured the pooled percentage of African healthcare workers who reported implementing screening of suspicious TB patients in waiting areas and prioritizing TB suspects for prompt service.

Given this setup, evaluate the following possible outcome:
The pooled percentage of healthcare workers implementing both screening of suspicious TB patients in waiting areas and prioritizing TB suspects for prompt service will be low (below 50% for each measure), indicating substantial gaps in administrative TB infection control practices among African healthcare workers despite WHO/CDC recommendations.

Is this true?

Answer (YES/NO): YES